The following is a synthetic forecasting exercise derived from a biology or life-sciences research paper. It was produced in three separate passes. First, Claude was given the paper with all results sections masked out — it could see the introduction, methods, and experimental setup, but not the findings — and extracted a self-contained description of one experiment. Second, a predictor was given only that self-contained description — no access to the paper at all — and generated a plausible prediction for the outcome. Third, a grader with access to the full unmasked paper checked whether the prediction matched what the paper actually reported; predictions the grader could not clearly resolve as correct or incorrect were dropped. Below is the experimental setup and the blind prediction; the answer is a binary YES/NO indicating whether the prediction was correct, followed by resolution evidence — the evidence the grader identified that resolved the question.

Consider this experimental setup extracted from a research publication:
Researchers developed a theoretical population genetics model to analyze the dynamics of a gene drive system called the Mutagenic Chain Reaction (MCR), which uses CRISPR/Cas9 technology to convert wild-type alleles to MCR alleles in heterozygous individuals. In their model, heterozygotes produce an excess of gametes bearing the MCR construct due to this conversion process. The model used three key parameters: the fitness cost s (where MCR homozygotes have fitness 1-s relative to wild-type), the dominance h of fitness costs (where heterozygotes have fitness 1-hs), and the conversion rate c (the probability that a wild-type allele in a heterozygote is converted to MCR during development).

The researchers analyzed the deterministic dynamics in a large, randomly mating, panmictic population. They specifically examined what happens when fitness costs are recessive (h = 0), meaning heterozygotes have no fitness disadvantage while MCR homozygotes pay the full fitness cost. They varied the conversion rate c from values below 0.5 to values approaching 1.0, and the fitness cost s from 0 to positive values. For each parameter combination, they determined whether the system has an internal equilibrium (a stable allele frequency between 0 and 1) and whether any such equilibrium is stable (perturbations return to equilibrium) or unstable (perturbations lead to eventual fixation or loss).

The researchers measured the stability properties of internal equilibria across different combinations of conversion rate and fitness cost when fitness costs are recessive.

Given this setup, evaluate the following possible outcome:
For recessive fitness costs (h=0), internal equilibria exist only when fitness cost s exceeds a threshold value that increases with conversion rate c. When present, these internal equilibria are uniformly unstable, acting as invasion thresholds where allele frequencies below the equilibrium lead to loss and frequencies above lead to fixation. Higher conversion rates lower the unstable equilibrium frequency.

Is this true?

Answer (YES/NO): NO